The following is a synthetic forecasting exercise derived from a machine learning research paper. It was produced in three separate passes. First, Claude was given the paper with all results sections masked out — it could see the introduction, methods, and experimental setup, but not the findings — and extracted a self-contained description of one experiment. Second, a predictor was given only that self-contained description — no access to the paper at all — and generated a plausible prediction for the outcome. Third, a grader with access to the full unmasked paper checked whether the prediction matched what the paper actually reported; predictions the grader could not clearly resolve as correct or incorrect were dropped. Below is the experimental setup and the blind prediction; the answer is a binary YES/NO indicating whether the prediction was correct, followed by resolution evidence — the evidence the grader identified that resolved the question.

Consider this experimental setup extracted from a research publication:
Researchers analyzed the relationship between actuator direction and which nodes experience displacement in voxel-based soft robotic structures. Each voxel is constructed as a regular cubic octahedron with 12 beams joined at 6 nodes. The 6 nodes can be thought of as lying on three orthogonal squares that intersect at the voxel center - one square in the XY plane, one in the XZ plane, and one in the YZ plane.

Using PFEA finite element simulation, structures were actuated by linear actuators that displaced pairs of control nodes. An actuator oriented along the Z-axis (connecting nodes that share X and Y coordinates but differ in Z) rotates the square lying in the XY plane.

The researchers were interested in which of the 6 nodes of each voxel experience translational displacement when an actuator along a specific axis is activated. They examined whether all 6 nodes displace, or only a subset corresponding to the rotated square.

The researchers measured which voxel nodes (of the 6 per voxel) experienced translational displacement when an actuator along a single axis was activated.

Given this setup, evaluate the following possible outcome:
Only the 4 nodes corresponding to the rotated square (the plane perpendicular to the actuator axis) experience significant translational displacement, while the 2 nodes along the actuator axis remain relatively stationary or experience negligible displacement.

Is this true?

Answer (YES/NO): YES